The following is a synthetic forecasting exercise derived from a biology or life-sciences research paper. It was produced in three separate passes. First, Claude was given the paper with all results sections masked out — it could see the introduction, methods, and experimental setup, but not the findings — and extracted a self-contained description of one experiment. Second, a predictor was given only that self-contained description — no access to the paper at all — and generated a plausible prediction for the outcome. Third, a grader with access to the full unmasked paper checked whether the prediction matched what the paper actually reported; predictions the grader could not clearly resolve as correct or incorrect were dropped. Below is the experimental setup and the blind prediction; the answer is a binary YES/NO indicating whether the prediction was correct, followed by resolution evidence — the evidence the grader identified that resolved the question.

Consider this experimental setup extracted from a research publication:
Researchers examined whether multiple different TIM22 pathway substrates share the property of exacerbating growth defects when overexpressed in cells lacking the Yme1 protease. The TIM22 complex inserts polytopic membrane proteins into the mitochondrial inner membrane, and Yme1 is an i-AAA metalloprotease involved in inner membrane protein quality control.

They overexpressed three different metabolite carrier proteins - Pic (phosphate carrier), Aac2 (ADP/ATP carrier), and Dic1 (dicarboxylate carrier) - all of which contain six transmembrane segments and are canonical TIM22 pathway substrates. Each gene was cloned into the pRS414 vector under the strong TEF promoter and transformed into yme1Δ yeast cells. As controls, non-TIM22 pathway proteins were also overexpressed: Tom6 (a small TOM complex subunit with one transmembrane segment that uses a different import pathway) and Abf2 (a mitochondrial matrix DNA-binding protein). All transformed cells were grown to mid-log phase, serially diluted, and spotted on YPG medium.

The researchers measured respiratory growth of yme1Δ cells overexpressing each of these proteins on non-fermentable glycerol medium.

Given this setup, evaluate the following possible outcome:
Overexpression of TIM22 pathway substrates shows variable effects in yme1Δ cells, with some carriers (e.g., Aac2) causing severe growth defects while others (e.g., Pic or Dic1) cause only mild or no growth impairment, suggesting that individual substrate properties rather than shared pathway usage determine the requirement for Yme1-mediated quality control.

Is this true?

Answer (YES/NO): NO